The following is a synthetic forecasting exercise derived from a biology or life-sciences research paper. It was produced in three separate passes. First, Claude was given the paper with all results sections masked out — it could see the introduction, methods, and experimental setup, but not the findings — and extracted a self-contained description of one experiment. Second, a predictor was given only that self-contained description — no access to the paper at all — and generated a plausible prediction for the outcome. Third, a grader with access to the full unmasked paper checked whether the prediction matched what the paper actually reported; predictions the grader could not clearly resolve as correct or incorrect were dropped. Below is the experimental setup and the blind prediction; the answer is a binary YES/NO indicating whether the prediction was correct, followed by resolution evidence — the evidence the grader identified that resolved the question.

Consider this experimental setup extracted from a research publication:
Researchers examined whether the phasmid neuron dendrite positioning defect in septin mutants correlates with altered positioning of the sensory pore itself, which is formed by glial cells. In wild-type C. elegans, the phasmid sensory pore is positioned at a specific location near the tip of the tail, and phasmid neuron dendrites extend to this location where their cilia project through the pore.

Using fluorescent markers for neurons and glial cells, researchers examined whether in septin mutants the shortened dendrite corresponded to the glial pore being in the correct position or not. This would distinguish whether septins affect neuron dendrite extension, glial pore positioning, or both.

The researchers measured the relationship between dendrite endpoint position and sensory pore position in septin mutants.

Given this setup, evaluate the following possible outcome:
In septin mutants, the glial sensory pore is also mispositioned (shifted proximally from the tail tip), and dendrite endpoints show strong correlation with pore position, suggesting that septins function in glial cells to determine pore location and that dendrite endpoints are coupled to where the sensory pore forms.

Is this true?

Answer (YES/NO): YES